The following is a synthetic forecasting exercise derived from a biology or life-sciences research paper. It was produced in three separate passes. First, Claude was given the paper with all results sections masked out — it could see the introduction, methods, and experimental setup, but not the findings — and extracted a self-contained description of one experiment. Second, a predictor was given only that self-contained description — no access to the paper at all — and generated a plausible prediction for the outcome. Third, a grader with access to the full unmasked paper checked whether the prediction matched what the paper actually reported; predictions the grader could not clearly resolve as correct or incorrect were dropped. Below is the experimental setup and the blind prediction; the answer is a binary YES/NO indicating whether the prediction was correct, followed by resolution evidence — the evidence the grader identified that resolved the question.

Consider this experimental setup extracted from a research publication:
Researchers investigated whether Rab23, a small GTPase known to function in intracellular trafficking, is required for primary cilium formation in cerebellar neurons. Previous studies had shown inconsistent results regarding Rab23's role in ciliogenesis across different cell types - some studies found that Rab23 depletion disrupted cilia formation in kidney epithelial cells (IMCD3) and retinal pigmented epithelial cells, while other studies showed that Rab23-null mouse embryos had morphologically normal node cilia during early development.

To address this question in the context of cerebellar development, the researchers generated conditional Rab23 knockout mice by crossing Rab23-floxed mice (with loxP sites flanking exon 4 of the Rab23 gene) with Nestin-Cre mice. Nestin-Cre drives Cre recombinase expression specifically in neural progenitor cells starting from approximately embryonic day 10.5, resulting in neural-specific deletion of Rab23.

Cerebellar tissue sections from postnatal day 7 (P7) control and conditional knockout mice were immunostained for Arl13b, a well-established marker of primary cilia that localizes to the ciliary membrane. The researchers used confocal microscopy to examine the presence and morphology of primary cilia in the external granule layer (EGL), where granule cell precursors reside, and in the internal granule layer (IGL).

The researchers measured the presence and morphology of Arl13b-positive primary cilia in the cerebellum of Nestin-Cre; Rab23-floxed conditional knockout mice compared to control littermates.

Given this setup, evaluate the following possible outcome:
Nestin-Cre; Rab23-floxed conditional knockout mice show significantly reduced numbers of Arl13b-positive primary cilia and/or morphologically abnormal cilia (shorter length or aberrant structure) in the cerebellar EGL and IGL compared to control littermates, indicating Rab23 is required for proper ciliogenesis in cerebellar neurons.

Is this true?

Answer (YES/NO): YES